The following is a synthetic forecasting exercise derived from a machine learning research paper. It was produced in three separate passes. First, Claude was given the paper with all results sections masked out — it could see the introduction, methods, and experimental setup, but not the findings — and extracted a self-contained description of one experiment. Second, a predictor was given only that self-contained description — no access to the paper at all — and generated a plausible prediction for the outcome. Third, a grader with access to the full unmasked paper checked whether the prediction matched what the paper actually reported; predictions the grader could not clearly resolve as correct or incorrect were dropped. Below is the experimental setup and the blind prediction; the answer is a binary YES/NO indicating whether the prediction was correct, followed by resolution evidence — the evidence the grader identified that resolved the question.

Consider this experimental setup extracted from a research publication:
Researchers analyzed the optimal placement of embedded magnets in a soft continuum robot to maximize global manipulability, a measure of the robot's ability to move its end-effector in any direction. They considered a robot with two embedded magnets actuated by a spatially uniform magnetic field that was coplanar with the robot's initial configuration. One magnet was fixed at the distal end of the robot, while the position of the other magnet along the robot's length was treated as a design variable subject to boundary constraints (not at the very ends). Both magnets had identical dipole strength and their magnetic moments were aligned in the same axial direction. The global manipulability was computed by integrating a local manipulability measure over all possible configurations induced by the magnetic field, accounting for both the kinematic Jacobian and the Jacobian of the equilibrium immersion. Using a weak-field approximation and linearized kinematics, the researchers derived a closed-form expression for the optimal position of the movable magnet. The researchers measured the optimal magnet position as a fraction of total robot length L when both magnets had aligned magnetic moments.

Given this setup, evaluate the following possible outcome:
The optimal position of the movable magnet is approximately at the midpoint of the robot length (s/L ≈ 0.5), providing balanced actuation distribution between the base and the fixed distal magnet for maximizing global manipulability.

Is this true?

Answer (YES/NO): NO